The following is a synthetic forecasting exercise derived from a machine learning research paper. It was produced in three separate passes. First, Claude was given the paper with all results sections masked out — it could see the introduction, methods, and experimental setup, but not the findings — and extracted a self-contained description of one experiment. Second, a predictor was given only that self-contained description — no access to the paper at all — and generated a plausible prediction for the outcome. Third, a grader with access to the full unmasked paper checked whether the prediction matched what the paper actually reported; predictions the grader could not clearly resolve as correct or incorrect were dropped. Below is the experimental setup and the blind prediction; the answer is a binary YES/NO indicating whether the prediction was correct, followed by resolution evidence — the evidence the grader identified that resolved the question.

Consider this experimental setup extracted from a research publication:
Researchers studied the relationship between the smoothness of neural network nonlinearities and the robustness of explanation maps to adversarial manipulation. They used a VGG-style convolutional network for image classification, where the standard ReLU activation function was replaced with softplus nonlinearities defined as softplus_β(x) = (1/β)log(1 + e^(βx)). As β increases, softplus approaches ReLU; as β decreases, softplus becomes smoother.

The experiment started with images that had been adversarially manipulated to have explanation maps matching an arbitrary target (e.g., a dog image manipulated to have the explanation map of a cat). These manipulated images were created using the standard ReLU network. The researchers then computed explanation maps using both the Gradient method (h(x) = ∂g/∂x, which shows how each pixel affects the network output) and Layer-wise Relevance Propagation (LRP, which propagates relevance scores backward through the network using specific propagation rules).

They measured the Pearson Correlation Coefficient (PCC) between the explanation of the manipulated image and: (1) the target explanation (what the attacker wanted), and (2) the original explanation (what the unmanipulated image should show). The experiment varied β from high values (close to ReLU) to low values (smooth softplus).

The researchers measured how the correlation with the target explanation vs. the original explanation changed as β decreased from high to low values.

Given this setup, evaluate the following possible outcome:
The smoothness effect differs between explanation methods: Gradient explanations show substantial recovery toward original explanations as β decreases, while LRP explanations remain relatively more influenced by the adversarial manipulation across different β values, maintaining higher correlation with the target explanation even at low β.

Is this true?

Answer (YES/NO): NO